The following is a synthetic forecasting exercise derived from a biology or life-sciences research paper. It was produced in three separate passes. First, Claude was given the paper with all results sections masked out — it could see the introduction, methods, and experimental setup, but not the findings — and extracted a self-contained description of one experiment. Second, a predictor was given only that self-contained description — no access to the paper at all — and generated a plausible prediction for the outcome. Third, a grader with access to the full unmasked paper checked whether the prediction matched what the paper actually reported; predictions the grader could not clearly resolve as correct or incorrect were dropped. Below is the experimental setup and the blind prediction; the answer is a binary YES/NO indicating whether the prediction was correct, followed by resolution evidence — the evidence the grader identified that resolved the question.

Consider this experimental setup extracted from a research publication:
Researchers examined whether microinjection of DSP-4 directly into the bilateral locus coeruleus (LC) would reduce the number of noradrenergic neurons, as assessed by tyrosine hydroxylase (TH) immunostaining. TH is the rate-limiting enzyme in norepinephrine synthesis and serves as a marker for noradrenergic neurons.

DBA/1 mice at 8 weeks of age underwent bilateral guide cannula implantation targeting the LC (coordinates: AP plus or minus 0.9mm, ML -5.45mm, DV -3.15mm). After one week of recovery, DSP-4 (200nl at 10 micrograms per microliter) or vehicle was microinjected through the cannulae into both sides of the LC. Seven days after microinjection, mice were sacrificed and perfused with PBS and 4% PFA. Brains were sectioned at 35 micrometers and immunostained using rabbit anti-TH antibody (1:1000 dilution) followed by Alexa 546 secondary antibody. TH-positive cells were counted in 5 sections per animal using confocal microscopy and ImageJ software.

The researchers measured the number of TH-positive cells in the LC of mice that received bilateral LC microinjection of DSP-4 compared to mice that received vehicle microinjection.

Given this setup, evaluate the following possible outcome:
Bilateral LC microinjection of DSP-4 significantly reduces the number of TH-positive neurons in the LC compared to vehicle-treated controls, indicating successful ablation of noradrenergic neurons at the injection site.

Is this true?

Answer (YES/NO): YES